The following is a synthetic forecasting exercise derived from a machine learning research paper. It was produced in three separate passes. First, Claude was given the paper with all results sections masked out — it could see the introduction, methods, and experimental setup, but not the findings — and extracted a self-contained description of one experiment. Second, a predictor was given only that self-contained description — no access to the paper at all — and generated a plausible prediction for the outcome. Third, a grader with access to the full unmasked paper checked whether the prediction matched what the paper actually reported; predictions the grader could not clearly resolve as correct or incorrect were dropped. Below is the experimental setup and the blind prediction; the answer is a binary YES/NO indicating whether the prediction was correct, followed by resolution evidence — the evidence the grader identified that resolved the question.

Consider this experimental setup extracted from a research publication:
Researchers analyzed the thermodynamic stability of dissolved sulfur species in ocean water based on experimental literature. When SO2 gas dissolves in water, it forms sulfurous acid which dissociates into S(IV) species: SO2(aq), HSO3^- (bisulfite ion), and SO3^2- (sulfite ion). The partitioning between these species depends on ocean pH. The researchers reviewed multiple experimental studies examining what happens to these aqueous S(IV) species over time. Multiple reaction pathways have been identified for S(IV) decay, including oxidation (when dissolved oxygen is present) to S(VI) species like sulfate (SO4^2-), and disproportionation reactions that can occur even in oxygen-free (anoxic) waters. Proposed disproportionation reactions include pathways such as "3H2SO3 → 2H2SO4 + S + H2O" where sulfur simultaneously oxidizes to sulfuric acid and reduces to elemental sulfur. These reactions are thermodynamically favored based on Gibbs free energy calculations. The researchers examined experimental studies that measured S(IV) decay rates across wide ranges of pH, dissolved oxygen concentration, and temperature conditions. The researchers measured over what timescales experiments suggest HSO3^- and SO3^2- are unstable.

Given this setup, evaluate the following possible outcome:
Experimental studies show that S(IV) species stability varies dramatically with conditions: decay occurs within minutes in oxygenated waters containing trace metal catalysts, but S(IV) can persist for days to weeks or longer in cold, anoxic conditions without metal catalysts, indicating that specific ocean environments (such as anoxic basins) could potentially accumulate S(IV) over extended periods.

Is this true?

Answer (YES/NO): NO